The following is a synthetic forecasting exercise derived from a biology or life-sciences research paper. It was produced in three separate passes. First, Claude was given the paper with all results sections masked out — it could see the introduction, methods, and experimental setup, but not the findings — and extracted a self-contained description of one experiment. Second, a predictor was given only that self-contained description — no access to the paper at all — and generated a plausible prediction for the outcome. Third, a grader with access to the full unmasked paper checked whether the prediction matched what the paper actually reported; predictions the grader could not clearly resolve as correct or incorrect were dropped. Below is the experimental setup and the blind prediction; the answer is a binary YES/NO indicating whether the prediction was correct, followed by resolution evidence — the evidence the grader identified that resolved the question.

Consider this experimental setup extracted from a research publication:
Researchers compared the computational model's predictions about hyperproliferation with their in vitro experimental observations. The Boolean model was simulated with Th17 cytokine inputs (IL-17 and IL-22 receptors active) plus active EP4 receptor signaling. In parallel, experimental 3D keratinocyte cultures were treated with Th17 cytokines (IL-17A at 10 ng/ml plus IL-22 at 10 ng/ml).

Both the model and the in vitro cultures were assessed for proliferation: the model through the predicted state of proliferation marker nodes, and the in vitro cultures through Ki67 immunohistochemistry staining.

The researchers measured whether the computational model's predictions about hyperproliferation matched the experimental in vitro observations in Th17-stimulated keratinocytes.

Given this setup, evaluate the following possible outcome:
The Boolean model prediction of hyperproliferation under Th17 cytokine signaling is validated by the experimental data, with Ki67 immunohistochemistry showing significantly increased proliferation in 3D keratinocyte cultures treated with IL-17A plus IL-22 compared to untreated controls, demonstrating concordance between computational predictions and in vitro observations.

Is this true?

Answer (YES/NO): NO